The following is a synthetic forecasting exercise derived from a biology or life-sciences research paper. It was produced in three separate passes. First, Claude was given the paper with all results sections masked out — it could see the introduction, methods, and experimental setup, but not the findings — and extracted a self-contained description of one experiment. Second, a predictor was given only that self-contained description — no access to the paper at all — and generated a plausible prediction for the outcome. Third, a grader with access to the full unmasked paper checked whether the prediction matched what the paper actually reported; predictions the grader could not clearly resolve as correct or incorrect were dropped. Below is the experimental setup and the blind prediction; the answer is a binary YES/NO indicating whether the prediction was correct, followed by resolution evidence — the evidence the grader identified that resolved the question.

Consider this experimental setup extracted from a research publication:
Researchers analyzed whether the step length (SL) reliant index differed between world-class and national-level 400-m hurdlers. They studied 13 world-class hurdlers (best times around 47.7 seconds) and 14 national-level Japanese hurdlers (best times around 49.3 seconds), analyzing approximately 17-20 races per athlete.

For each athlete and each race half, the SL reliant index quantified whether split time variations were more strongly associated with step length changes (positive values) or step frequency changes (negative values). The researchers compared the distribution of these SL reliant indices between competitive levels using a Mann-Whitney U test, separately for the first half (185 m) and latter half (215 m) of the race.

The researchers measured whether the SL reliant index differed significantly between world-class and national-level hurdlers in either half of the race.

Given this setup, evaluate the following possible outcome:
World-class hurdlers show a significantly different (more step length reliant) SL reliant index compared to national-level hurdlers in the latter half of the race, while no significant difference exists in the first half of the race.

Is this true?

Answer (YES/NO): YES